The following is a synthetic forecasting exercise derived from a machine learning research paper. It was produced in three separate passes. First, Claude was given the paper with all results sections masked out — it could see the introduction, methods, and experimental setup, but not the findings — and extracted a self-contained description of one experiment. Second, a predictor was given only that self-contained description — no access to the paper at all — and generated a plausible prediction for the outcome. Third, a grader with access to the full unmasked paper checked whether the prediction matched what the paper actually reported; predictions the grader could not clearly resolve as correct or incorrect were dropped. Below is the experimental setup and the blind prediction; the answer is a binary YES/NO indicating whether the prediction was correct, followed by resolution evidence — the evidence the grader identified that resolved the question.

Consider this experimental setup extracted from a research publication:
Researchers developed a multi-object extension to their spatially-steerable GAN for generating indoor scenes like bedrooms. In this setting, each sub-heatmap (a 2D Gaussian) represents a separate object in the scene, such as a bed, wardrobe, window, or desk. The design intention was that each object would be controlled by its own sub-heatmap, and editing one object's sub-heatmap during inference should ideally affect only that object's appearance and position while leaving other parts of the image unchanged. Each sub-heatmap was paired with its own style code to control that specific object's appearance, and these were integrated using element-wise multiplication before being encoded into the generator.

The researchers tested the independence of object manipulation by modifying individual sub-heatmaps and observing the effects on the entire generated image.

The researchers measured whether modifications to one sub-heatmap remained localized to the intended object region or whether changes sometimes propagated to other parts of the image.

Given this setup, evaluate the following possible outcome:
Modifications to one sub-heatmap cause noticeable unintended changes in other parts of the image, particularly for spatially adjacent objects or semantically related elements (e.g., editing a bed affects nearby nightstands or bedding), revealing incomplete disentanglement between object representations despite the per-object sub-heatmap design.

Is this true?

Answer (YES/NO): YES